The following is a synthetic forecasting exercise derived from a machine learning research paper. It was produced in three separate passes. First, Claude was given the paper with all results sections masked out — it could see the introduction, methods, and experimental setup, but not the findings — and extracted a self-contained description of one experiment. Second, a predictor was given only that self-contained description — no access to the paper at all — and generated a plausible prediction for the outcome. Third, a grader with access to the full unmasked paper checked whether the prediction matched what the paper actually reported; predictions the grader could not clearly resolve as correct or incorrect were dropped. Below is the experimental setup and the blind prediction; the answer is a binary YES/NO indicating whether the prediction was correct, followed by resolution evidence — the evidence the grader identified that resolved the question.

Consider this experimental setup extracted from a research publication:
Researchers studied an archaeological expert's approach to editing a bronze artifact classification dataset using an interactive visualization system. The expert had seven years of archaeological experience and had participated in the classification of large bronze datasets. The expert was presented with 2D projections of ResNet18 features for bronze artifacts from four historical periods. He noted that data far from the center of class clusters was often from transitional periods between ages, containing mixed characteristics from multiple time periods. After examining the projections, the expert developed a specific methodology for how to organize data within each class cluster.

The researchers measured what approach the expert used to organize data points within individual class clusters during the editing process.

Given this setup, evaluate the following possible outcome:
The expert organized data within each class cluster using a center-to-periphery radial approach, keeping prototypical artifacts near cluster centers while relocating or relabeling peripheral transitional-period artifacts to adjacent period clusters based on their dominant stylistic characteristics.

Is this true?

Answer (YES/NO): NO